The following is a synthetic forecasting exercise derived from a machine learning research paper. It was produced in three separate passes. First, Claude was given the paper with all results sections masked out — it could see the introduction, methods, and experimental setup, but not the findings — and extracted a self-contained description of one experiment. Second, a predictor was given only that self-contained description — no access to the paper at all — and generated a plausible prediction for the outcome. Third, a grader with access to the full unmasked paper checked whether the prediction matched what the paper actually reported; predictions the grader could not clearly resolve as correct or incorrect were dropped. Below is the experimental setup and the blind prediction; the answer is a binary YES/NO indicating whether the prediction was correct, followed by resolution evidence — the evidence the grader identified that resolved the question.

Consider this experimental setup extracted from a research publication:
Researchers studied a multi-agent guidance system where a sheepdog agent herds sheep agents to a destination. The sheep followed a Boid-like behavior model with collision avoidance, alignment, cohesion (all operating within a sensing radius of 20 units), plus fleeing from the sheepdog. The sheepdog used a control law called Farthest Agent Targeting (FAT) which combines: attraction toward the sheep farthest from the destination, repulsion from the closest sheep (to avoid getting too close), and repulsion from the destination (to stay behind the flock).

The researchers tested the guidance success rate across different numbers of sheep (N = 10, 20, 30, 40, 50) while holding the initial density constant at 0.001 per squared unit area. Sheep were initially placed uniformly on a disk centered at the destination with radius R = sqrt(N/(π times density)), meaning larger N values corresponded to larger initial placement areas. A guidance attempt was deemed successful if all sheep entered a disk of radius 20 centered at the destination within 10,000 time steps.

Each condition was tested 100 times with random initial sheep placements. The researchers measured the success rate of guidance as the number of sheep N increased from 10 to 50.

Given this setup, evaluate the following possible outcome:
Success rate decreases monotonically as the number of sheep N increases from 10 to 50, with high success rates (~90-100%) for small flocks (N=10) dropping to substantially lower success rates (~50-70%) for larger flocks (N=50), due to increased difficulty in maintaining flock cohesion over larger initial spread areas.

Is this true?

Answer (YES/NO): NO